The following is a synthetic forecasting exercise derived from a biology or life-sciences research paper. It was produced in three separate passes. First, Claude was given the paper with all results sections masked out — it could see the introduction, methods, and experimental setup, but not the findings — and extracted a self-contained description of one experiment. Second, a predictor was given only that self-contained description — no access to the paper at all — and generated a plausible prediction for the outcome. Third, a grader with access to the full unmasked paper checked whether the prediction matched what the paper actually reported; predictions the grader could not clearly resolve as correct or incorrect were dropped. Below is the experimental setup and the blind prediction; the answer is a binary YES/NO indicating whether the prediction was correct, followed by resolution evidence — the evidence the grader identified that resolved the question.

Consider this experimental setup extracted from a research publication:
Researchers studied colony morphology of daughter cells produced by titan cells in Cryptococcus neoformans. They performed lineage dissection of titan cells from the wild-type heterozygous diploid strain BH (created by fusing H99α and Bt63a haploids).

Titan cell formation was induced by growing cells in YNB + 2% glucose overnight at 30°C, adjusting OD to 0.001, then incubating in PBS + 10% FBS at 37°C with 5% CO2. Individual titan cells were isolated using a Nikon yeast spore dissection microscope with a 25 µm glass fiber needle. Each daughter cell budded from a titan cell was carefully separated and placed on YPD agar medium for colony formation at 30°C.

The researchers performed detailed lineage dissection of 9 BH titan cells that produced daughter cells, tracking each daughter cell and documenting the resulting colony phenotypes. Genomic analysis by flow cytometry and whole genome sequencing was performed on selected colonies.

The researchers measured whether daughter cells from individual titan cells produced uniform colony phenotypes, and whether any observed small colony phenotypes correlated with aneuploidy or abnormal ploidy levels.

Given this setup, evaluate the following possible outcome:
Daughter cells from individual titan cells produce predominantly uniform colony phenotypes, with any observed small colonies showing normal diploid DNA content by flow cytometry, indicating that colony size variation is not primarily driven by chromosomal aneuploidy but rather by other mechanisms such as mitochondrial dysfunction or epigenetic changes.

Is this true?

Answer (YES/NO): NO